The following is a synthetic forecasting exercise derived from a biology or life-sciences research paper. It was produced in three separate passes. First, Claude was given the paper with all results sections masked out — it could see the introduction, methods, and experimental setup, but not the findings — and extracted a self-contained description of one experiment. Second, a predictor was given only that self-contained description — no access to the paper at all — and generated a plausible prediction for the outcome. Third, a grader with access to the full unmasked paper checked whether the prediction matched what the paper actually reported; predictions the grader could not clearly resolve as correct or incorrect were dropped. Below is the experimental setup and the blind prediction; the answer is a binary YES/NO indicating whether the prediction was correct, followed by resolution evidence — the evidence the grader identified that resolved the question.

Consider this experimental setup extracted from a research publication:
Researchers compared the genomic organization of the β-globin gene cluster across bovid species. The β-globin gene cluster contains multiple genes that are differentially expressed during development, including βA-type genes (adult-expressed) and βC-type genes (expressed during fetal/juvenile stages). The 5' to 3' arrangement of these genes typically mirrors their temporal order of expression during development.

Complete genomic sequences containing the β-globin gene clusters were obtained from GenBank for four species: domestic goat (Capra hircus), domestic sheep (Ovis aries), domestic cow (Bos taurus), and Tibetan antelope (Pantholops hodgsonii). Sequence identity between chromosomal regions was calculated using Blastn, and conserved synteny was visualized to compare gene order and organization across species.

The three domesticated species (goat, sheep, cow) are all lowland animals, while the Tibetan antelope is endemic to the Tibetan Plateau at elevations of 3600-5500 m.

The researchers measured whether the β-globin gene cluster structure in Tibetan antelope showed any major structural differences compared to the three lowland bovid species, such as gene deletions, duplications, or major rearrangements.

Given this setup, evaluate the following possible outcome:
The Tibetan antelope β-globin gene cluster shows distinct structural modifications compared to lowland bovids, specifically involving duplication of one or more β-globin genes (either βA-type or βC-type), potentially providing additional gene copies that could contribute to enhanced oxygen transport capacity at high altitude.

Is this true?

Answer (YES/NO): NO